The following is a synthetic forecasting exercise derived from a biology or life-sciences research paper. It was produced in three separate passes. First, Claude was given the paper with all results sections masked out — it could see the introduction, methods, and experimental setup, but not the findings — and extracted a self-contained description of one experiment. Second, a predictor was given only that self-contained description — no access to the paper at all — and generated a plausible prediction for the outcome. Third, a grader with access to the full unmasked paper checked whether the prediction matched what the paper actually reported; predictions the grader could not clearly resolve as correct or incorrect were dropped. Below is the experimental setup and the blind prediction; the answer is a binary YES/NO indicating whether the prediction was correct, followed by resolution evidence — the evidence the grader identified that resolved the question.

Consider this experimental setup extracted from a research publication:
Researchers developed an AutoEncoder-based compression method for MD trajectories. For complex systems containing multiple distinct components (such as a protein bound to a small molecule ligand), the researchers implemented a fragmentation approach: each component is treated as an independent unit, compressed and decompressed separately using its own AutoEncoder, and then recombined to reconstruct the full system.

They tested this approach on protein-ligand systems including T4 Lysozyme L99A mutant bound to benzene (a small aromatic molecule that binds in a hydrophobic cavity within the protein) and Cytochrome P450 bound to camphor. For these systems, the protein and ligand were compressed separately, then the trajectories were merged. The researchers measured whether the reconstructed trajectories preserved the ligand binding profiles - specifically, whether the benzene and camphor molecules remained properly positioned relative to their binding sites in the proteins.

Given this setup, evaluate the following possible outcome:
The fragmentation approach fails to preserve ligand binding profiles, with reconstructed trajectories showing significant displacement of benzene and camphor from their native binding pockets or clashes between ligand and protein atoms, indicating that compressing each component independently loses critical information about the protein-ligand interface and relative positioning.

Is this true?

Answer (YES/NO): NO